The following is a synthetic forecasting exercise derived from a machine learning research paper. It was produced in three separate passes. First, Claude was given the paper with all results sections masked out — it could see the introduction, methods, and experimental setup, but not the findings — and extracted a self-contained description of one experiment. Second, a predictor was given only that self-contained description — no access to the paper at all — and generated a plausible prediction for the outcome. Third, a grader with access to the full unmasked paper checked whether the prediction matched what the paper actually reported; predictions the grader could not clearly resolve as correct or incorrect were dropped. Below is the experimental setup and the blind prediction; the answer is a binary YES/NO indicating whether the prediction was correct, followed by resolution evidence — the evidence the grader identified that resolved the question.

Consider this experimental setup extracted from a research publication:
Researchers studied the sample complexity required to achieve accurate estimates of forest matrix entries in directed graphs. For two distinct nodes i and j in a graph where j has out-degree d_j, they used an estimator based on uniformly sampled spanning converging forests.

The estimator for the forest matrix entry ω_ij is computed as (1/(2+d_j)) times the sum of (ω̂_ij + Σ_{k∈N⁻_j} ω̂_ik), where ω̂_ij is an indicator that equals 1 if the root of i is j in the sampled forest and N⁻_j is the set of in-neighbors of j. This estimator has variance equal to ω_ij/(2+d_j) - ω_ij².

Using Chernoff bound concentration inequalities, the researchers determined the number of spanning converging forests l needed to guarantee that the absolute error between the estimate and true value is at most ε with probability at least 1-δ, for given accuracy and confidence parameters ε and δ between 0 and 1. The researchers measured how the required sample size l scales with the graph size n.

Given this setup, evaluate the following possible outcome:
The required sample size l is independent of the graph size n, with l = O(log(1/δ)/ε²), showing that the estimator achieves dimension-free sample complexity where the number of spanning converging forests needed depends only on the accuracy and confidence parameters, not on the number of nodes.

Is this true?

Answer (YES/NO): NO